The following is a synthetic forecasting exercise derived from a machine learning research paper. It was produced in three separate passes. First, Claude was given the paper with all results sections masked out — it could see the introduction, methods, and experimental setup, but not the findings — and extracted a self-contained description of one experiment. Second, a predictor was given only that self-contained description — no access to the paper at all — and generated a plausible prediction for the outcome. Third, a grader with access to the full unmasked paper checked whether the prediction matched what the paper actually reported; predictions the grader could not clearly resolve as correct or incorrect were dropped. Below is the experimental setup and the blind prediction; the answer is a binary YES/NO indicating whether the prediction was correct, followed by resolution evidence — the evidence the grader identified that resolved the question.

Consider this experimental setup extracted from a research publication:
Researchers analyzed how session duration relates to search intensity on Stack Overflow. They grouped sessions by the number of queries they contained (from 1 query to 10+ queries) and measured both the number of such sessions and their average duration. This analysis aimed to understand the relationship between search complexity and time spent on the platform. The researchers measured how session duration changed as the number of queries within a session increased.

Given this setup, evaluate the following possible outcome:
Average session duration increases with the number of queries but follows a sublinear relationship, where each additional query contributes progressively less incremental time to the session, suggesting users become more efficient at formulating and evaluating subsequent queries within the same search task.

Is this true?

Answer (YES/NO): NO